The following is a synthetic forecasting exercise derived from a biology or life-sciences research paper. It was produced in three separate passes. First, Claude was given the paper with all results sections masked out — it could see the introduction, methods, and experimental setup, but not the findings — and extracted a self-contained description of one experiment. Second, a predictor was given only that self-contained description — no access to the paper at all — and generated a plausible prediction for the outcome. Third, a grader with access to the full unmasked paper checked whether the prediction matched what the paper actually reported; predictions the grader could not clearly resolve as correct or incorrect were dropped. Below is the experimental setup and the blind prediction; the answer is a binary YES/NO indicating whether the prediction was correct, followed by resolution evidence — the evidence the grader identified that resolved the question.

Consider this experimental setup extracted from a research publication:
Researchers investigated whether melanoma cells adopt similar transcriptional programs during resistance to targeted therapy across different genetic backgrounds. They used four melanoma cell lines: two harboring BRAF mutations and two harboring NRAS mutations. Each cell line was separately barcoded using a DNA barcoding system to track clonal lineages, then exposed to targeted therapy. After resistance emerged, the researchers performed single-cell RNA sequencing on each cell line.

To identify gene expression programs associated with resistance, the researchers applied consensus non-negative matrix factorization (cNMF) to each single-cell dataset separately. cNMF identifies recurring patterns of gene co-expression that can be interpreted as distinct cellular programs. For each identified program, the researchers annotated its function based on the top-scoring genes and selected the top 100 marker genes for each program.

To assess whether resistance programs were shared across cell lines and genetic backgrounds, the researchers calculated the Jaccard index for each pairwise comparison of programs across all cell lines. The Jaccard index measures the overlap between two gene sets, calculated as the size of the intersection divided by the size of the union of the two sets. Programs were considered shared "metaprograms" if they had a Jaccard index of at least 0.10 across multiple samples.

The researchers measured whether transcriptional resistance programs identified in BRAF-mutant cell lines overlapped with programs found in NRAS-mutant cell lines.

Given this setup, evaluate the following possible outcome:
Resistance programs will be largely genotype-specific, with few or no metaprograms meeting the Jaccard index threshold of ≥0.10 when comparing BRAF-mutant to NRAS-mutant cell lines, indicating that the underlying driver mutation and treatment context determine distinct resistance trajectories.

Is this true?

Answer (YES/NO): NO